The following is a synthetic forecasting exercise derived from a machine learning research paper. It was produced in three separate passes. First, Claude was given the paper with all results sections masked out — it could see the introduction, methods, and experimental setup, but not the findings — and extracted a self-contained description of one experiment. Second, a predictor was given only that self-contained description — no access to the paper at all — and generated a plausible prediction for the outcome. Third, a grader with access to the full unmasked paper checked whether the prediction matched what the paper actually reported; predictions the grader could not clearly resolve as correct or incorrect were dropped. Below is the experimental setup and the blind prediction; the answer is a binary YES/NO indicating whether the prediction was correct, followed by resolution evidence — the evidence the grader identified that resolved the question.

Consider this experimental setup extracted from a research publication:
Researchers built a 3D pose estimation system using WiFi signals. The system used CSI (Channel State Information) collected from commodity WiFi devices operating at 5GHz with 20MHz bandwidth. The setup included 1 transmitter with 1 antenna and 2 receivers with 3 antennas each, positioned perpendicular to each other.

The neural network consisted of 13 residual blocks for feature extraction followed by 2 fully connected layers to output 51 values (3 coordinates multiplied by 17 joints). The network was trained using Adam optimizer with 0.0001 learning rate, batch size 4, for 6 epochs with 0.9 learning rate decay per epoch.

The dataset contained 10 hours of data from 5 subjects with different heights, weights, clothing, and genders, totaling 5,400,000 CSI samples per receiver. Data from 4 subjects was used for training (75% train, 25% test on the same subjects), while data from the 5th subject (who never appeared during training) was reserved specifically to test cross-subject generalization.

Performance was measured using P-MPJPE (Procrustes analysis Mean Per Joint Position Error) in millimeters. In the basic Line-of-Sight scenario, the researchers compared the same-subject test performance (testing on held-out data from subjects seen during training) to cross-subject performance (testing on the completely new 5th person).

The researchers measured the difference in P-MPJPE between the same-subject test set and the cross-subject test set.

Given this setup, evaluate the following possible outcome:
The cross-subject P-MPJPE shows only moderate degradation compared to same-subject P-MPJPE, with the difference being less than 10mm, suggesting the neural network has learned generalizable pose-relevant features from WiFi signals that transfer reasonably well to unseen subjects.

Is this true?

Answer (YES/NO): NO